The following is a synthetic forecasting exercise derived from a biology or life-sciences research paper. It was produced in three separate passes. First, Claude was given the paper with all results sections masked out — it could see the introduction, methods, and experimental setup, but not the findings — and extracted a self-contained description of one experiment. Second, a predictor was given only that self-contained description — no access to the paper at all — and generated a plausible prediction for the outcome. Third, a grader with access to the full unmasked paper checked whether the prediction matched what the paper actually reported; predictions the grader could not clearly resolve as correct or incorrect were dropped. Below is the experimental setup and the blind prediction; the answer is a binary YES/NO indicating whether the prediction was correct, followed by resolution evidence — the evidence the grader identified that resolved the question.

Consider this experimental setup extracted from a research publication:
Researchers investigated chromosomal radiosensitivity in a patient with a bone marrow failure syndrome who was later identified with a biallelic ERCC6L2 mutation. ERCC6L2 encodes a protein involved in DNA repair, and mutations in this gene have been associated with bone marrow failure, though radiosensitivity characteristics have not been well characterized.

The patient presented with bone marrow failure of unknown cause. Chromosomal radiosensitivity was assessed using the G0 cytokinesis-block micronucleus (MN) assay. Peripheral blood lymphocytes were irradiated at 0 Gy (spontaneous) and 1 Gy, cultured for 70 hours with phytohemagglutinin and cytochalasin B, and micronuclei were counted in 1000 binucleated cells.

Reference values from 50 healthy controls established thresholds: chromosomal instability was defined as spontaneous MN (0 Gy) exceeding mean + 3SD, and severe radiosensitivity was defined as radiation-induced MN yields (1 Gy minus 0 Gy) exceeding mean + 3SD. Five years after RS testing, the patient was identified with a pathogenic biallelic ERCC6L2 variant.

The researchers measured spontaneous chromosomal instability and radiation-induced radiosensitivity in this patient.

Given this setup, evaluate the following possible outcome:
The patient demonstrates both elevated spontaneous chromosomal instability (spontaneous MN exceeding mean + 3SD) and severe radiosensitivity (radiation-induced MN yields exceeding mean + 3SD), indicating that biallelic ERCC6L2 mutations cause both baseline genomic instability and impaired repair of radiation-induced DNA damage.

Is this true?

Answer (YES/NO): NO